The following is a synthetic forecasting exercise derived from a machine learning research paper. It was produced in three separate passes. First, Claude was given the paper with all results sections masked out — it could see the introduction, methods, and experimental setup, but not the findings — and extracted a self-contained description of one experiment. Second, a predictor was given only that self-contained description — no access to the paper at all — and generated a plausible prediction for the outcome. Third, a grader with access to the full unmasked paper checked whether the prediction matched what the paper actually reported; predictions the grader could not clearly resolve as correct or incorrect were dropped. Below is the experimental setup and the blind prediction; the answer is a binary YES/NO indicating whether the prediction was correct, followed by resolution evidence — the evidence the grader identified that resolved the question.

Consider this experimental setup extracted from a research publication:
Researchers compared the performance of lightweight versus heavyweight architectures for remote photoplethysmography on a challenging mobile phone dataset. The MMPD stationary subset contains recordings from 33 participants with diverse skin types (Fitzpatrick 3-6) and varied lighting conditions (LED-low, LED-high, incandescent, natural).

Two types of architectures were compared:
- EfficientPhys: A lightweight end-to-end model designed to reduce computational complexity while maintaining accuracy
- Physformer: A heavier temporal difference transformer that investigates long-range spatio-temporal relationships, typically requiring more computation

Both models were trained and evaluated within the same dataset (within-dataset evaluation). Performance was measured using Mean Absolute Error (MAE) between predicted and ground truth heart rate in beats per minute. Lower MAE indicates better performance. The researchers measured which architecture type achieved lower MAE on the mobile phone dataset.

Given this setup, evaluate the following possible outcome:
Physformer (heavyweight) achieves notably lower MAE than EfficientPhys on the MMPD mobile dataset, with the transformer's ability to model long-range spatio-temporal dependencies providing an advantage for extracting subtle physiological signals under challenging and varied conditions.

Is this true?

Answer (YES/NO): NO